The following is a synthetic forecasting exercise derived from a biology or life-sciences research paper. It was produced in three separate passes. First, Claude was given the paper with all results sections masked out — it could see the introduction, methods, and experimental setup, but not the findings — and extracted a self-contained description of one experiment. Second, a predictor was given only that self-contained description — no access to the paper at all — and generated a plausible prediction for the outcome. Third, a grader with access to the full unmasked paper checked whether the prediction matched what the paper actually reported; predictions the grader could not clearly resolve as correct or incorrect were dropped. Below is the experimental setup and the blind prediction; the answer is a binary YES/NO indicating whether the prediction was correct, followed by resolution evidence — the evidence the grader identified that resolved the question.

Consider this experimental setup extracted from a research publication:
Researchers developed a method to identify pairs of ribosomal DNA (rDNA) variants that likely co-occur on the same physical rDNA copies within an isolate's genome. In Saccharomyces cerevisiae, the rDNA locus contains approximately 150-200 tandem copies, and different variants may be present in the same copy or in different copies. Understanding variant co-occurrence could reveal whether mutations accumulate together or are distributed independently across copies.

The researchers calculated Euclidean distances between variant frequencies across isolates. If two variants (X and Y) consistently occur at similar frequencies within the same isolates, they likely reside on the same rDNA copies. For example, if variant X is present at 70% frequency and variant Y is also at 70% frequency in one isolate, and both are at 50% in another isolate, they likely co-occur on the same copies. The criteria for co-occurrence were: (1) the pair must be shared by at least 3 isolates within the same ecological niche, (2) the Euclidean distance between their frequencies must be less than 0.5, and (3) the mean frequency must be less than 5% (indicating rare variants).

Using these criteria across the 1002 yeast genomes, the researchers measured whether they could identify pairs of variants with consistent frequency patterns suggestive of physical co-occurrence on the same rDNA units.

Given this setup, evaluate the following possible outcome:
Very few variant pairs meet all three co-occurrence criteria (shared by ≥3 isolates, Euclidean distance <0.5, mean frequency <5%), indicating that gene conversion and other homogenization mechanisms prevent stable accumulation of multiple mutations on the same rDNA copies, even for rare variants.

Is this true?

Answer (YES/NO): NO